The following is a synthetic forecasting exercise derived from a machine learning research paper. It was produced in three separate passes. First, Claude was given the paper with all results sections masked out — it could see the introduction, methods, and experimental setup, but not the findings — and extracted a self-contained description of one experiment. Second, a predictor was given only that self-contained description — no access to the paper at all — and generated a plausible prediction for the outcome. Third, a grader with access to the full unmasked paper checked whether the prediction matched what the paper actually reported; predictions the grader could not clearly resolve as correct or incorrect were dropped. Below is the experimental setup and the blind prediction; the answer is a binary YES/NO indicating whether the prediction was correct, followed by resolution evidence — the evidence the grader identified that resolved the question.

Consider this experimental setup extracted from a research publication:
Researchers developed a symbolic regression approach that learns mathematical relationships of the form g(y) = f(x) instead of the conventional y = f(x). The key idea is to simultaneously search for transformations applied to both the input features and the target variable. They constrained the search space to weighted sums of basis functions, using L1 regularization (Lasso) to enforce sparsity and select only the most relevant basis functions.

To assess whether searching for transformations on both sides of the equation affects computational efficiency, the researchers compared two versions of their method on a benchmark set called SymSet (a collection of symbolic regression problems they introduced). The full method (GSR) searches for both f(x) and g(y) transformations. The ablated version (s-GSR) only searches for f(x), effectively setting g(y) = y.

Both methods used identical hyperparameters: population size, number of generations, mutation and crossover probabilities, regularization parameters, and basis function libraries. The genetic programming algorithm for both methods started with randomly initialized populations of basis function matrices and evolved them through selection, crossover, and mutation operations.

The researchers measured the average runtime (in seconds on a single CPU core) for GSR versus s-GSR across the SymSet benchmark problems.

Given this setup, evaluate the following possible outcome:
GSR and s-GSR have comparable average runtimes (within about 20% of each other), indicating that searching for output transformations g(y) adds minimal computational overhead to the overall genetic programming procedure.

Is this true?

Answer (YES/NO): NO